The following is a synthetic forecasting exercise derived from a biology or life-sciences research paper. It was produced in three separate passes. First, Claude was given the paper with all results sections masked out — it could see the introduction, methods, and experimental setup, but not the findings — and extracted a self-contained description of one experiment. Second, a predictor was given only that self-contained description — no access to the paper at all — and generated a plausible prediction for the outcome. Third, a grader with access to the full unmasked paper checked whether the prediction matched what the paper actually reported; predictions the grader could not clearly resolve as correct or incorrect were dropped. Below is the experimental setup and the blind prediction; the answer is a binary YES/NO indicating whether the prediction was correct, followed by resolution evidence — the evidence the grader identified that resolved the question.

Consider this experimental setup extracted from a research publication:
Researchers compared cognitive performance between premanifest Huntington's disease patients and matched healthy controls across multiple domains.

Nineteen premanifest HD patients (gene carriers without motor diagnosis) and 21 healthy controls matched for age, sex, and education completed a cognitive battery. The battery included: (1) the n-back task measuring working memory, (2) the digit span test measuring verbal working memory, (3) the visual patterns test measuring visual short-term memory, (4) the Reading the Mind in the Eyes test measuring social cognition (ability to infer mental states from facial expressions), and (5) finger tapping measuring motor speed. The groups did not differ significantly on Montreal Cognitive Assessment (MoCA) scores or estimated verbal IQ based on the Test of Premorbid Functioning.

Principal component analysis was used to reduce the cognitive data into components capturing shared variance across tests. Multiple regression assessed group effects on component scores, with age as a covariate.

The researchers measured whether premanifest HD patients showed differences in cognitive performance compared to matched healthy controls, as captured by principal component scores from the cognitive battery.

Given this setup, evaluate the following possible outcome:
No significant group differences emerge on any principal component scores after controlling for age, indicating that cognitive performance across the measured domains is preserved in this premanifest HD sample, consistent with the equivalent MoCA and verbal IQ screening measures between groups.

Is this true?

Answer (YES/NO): NO